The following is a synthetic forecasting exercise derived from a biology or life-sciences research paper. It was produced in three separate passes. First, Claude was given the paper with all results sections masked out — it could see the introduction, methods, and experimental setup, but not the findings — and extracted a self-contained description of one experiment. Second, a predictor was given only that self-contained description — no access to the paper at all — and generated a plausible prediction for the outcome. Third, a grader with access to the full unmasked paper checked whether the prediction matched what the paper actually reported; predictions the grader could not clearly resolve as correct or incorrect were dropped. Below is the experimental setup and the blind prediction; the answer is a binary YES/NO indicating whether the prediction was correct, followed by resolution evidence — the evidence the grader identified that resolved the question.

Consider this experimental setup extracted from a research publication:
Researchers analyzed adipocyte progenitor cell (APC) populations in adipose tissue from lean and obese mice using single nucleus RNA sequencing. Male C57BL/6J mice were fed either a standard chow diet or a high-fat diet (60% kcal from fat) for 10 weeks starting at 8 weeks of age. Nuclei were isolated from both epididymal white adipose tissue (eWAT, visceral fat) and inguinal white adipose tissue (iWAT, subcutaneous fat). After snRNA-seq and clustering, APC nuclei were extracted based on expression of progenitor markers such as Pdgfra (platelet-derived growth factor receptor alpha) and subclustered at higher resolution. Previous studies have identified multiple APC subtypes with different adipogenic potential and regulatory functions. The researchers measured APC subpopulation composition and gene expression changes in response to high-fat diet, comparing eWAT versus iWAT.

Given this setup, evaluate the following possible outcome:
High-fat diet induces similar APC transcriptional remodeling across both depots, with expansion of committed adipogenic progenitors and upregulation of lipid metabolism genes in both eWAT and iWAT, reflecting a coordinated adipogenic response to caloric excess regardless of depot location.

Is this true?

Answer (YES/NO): NO